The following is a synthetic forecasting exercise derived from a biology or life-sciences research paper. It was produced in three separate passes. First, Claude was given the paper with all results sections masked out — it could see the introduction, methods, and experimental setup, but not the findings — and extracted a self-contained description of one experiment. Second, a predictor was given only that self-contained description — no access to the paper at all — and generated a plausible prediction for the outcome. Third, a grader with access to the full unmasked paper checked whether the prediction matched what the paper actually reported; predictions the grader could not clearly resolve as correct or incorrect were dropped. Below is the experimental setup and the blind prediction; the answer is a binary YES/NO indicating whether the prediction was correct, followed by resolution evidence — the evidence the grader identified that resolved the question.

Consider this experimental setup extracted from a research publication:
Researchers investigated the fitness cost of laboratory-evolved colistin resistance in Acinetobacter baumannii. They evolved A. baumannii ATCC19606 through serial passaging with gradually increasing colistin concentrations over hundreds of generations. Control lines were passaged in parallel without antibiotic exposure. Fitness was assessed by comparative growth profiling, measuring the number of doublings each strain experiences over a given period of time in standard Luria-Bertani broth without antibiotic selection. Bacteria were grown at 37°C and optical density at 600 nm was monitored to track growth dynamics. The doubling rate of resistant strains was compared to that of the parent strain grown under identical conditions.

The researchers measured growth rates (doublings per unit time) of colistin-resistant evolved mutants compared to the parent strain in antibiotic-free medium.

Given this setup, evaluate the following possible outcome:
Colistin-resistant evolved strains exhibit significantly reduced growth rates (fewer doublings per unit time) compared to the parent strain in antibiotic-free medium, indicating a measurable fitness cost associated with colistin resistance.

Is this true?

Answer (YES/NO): YES